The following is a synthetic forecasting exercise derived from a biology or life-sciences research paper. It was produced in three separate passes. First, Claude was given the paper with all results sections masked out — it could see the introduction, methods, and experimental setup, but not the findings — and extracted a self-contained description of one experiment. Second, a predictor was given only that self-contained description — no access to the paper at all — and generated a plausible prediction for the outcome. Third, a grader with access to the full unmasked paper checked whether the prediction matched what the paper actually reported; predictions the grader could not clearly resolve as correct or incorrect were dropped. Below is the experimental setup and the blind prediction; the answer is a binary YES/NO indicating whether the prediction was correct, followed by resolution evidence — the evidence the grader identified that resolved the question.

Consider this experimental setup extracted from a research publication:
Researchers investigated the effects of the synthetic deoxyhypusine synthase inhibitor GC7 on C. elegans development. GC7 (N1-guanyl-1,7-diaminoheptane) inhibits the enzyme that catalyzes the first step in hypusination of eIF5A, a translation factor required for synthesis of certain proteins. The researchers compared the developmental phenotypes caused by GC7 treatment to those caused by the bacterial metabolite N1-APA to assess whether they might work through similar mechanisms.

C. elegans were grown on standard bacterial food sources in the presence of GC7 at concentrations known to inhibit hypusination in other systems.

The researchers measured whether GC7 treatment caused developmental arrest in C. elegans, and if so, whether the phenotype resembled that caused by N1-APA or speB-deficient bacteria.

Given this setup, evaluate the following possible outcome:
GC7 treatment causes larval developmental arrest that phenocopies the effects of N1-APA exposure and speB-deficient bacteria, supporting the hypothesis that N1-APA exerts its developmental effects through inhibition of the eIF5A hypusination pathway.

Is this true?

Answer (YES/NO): YES